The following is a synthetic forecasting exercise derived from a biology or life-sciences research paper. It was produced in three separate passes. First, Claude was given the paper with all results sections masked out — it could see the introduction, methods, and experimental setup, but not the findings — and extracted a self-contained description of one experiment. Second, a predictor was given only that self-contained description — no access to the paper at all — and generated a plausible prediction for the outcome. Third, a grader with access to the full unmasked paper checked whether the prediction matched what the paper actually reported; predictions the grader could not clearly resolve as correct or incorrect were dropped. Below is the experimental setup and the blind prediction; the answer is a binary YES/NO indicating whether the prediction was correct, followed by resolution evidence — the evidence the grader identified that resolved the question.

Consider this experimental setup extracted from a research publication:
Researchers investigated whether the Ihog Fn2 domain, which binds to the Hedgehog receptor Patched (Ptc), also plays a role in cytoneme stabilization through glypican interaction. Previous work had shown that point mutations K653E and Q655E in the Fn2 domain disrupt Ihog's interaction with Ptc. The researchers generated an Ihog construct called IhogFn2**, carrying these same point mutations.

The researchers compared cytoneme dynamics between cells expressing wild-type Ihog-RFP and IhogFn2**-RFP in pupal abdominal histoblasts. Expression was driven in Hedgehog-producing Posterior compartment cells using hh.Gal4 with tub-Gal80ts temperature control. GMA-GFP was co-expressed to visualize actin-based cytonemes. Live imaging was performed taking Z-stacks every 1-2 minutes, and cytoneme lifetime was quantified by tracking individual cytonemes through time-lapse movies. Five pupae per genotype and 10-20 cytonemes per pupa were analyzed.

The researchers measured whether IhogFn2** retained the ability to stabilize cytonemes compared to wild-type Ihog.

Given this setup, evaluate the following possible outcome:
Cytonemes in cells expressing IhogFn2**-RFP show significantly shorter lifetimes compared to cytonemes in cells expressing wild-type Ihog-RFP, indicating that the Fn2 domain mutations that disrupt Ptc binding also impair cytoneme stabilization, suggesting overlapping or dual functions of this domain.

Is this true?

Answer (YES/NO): NO